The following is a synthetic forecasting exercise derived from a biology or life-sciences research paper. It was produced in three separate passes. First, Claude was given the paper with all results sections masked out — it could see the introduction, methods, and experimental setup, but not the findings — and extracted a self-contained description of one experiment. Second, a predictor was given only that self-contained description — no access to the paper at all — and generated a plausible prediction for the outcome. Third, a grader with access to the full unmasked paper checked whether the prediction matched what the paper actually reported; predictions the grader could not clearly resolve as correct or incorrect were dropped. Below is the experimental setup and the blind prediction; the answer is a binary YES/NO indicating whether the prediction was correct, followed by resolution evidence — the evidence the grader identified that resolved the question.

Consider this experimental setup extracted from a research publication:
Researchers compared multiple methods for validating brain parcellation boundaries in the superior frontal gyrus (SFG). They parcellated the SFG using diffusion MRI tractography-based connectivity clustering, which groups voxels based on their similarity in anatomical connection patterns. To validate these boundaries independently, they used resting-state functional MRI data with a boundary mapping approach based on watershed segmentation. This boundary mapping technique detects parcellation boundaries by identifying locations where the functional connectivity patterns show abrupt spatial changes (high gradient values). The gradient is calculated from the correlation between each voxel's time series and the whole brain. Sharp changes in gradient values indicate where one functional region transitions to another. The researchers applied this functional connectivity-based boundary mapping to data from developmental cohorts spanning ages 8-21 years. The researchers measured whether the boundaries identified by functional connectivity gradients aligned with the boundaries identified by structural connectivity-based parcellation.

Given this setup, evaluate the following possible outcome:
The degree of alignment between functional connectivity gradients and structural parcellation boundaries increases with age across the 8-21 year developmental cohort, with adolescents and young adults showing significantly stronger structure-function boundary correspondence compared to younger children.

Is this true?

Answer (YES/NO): YES